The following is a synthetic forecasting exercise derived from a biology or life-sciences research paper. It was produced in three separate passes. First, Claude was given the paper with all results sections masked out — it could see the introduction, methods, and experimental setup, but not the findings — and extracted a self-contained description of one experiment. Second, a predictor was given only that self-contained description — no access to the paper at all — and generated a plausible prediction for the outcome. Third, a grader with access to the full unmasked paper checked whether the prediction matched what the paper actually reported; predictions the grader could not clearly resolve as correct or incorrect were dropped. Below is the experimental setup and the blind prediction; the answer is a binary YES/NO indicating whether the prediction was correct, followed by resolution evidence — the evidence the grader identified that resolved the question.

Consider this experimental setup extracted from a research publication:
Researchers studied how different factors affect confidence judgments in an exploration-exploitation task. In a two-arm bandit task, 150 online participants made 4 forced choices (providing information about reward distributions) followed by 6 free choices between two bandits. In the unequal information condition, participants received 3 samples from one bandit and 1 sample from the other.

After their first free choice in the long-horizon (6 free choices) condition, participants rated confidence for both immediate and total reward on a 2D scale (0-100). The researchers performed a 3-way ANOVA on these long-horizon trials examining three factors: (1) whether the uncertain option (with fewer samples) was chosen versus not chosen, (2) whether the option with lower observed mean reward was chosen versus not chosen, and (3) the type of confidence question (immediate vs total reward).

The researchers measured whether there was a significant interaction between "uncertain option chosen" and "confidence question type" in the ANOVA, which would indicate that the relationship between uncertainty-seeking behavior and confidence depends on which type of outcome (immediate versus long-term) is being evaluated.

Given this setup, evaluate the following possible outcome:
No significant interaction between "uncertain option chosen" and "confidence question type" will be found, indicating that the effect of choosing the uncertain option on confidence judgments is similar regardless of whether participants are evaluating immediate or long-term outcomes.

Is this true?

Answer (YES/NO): YES